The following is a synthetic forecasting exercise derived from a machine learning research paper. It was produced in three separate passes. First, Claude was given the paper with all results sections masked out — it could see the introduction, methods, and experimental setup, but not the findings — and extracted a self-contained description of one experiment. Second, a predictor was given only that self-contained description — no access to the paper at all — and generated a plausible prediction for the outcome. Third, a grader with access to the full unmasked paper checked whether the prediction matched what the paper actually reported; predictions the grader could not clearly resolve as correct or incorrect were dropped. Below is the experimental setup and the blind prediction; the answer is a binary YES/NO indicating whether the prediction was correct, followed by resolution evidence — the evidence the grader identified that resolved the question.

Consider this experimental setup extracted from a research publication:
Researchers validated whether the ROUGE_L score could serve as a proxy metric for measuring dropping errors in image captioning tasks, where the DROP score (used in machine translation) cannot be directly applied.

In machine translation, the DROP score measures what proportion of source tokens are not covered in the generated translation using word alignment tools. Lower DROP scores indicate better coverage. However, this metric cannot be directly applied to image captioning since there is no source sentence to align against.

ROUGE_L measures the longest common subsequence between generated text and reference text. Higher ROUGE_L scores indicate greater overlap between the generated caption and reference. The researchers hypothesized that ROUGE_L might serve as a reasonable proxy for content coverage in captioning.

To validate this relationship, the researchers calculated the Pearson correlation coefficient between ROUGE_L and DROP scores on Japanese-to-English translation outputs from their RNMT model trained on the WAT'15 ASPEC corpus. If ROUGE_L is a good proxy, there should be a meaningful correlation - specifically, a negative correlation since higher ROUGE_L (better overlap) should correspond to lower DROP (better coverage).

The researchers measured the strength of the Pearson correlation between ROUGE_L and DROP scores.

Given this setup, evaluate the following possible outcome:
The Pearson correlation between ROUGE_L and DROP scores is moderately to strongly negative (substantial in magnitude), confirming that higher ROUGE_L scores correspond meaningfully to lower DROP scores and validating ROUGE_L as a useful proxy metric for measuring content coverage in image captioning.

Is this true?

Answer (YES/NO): YES